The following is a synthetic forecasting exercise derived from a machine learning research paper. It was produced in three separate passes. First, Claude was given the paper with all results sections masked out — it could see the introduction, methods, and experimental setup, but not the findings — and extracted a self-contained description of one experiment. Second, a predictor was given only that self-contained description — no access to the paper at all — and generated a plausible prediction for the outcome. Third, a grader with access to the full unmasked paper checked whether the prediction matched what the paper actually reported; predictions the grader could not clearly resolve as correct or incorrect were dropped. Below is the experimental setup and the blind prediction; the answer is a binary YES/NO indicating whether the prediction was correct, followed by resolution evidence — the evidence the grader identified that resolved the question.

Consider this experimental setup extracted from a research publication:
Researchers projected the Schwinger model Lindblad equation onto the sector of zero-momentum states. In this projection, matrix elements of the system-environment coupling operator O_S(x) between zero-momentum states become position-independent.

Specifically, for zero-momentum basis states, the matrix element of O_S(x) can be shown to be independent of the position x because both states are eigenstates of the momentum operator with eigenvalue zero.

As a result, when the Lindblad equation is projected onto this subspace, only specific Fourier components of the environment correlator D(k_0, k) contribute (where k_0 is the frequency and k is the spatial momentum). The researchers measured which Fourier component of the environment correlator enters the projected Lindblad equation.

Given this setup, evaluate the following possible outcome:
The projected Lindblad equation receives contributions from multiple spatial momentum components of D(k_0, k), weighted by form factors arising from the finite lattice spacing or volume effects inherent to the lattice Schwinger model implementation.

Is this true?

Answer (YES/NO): NO